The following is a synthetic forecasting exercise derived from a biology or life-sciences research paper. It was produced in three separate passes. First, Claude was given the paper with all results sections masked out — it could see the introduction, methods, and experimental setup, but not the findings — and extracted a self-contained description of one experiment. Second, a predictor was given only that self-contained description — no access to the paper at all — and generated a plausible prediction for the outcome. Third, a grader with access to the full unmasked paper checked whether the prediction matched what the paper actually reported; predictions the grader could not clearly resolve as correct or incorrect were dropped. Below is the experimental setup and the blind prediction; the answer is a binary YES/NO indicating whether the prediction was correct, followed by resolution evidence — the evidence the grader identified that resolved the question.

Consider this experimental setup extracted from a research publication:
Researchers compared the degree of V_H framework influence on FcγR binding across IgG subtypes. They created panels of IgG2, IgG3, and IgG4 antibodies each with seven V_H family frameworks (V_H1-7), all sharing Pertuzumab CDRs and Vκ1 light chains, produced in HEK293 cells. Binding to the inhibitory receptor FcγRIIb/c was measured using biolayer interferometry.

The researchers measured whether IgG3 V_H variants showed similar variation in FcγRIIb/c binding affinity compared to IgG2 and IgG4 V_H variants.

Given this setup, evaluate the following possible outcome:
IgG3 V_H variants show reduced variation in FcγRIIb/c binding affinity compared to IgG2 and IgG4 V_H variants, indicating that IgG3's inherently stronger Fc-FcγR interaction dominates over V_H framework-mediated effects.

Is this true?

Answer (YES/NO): YES